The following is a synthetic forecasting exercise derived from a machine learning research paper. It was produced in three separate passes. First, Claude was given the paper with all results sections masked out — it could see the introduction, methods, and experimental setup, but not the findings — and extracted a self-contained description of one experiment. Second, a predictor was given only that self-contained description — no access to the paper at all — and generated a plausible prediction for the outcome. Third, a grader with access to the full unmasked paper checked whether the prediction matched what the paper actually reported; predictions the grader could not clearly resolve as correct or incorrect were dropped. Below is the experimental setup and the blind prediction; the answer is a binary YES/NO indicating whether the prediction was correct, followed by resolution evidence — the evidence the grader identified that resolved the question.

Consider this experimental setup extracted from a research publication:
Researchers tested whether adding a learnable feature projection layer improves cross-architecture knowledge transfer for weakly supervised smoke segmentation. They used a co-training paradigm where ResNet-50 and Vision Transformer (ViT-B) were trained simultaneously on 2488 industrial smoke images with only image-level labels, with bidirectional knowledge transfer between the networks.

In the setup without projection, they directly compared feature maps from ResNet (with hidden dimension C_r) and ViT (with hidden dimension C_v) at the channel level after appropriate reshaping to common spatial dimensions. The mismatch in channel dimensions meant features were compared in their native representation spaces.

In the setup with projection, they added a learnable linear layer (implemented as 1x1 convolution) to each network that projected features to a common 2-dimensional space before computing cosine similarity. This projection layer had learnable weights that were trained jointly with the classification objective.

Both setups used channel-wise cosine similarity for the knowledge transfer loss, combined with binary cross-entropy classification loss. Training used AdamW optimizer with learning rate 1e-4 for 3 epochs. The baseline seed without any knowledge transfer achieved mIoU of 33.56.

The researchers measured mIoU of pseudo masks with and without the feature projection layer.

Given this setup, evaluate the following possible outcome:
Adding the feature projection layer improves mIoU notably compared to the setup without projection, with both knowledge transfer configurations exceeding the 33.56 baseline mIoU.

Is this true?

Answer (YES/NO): YES